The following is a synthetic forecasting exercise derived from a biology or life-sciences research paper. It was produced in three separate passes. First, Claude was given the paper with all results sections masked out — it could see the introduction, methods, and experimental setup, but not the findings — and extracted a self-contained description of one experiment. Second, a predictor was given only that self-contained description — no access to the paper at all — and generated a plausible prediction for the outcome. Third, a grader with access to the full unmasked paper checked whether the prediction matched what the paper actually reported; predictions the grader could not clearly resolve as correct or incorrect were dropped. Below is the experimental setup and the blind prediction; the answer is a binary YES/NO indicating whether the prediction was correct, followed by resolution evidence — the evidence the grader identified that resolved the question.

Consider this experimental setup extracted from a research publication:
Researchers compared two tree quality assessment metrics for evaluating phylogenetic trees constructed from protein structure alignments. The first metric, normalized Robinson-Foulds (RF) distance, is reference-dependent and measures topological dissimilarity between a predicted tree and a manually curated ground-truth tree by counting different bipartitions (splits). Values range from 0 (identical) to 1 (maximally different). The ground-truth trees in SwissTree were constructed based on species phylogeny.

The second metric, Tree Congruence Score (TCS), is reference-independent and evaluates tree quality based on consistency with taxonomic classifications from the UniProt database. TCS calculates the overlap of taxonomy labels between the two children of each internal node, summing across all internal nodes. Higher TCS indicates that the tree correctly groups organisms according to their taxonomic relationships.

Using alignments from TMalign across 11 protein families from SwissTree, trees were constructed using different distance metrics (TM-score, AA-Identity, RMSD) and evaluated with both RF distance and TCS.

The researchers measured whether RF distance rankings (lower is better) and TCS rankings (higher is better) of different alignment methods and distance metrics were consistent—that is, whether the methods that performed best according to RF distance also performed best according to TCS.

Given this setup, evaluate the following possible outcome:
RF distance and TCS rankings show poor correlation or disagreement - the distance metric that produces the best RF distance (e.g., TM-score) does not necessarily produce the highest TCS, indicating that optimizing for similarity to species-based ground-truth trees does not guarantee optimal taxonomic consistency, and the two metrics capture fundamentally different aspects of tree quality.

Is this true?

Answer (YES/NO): NO